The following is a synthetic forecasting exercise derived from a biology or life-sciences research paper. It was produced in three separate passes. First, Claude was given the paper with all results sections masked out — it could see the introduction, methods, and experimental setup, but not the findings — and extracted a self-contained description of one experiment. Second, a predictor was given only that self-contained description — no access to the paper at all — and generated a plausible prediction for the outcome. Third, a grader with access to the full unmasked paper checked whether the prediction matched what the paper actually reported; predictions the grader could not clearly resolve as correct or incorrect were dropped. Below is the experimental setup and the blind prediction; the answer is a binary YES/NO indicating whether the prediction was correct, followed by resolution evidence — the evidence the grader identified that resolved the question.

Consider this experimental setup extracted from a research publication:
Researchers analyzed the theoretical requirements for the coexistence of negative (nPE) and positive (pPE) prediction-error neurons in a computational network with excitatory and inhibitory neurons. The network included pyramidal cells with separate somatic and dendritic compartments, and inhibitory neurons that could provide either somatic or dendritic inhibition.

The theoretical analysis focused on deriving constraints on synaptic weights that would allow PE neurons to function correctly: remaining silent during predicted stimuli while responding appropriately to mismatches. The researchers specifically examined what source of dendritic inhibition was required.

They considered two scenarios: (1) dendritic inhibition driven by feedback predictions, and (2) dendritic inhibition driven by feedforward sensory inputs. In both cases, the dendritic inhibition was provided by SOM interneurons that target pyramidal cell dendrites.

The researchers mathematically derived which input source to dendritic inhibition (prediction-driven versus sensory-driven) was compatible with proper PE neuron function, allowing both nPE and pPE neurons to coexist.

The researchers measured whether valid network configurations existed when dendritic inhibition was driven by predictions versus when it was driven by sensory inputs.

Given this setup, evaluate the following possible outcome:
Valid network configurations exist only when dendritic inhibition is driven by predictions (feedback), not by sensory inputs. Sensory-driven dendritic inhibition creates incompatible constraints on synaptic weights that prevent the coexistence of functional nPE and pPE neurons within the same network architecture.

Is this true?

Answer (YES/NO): NO